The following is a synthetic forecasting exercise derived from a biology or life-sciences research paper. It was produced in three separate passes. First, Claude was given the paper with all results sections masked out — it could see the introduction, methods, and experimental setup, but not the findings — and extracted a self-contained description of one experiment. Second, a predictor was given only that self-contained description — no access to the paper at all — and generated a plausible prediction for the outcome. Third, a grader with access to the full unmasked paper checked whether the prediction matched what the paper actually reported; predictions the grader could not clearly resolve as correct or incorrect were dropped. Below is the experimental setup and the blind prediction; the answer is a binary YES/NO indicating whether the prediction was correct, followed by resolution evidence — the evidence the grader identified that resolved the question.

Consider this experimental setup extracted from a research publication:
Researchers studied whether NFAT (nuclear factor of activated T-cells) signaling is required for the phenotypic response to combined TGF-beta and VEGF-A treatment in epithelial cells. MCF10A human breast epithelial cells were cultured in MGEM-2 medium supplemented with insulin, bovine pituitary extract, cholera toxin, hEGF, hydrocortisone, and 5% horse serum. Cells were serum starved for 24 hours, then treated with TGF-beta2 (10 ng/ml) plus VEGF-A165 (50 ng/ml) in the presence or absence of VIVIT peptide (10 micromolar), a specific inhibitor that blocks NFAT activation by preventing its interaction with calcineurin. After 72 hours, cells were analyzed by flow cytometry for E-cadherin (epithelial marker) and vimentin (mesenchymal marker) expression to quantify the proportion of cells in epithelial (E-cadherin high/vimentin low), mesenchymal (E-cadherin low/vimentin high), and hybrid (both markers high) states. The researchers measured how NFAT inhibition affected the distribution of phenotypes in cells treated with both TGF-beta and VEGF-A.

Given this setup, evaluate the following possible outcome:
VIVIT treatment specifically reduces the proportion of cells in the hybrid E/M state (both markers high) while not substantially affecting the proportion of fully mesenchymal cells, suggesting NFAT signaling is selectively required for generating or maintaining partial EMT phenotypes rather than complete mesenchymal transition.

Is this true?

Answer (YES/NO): NO